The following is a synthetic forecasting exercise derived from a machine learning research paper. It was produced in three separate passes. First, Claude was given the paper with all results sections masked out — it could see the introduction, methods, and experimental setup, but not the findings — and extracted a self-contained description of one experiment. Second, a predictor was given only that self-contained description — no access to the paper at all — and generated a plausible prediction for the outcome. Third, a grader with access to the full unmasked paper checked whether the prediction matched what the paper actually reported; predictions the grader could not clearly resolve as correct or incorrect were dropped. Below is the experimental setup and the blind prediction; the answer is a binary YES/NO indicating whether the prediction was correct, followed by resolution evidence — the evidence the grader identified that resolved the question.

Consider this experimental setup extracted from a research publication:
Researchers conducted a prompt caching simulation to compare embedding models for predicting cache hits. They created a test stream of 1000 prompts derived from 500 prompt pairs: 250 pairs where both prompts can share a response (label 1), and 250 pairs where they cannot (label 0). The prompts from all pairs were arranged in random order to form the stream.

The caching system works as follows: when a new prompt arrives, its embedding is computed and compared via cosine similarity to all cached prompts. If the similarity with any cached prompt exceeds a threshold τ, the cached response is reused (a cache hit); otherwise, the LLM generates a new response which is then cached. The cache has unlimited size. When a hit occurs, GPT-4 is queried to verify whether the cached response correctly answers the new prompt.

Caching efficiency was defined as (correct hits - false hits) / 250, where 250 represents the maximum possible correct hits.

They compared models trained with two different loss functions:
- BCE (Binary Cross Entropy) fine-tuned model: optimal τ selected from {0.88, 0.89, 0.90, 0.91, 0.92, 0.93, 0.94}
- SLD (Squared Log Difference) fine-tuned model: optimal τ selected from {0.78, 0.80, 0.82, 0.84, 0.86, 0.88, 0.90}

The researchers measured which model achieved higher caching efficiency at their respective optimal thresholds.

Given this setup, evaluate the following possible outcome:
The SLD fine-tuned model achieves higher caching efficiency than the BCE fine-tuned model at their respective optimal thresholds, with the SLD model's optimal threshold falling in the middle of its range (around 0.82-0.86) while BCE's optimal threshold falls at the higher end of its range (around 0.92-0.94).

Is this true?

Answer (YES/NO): NO